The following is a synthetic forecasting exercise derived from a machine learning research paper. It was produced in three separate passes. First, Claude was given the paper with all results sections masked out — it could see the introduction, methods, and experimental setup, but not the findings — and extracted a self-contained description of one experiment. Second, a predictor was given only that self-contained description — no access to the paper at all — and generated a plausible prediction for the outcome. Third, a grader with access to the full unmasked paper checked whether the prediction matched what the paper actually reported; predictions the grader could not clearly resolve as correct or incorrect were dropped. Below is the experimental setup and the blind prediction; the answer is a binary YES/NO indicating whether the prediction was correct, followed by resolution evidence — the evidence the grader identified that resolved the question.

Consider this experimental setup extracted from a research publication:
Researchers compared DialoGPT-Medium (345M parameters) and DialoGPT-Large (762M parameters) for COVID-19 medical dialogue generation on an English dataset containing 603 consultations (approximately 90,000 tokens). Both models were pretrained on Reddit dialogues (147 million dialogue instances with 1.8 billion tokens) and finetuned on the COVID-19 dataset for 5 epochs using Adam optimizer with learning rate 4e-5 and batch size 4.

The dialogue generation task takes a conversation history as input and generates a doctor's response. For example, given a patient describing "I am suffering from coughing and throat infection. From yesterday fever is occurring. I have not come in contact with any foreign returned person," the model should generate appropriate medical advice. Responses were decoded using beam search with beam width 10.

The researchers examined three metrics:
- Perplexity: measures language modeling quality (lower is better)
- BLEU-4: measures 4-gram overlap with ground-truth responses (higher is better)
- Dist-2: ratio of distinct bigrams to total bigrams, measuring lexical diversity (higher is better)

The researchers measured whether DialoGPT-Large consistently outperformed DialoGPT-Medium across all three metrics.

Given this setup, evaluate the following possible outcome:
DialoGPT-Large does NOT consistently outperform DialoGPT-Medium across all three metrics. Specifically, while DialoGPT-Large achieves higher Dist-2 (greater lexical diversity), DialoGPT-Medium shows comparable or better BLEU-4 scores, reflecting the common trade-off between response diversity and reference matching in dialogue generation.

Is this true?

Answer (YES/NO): NO